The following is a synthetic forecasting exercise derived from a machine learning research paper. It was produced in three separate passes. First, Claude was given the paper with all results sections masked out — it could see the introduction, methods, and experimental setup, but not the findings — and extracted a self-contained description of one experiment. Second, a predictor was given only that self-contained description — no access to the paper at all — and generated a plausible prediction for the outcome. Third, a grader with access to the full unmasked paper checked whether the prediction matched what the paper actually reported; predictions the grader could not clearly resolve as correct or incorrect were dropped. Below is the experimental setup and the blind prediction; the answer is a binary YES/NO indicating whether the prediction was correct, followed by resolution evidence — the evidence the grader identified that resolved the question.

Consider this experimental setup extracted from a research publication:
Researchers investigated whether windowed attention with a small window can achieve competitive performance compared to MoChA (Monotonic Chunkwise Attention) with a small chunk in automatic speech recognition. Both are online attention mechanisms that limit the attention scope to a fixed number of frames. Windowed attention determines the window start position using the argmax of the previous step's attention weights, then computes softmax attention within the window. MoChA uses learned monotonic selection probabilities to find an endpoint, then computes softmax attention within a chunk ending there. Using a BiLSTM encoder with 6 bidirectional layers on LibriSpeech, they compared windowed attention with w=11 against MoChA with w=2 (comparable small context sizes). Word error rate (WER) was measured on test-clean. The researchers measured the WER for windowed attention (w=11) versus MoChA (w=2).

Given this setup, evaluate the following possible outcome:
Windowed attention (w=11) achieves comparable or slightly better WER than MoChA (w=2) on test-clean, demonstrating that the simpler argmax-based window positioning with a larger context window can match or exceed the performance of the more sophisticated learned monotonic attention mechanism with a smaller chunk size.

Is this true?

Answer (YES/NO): NO